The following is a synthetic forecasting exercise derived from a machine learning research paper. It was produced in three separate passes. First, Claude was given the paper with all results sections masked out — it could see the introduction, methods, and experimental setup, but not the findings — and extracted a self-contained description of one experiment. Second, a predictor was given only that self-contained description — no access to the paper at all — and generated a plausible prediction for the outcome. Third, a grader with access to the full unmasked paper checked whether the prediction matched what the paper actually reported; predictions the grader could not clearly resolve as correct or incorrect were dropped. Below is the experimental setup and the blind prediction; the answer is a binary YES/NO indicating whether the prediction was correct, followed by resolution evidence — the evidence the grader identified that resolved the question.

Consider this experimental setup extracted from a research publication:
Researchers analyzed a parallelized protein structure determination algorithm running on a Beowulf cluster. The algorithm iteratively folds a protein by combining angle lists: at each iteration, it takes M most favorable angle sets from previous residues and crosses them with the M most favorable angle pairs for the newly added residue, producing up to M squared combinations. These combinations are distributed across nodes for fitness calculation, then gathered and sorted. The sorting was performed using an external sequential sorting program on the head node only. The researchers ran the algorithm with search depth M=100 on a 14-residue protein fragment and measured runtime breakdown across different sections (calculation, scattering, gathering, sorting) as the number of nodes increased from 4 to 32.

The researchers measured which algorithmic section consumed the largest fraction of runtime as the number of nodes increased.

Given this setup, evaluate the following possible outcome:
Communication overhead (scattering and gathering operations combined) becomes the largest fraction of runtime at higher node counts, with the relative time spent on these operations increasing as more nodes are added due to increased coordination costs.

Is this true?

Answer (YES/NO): NO